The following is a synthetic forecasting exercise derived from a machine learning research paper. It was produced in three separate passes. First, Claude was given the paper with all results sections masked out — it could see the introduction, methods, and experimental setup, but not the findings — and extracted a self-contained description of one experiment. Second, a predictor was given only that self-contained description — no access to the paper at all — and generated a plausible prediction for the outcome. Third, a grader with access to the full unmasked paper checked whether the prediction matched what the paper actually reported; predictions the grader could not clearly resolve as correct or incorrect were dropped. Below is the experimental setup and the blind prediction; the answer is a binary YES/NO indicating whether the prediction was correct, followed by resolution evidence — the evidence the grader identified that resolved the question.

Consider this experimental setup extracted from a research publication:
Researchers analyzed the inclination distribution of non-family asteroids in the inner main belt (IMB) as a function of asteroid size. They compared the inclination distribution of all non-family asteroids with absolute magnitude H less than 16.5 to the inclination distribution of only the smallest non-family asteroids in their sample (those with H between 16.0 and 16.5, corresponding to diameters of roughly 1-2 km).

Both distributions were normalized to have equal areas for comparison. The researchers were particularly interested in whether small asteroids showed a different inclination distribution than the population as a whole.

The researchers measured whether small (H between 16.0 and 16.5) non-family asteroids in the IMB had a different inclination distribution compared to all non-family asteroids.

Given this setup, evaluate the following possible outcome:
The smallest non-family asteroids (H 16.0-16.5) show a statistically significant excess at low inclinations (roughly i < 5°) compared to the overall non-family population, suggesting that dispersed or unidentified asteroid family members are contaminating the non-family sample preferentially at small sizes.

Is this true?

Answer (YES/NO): NO